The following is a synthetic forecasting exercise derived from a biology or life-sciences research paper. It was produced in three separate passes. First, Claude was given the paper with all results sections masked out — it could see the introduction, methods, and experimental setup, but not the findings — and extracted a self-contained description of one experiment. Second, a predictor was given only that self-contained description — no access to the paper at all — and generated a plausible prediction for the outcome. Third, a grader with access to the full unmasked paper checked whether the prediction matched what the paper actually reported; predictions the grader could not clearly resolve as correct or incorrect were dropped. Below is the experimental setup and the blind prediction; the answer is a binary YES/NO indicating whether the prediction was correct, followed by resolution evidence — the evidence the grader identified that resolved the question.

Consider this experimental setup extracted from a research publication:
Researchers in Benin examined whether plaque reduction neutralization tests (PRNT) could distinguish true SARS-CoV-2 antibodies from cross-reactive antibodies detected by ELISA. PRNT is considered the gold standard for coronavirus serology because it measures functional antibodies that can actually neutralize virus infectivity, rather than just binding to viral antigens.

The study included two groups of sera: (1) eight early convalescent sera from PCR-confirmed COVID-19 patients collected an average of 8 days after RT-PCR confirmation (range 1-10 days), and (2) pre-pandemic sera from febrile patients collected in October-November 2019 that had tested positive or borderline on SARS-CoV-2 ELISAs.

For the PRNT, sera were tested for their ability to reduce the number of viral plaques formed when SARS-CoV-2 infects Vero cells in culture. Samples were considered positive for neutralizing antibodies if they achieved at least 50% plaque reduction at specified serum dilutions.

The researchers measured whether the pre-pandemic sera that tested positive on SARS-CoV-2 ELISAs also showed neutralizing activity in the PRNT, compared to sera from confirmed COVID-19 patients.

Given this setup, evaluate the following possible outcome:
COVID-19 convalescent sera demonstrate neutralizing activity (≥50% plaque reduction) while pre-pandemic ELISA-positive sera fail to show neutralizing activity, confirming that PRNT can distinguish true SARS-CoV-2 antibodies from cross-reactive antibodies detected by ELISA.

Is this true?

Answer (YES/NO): YES